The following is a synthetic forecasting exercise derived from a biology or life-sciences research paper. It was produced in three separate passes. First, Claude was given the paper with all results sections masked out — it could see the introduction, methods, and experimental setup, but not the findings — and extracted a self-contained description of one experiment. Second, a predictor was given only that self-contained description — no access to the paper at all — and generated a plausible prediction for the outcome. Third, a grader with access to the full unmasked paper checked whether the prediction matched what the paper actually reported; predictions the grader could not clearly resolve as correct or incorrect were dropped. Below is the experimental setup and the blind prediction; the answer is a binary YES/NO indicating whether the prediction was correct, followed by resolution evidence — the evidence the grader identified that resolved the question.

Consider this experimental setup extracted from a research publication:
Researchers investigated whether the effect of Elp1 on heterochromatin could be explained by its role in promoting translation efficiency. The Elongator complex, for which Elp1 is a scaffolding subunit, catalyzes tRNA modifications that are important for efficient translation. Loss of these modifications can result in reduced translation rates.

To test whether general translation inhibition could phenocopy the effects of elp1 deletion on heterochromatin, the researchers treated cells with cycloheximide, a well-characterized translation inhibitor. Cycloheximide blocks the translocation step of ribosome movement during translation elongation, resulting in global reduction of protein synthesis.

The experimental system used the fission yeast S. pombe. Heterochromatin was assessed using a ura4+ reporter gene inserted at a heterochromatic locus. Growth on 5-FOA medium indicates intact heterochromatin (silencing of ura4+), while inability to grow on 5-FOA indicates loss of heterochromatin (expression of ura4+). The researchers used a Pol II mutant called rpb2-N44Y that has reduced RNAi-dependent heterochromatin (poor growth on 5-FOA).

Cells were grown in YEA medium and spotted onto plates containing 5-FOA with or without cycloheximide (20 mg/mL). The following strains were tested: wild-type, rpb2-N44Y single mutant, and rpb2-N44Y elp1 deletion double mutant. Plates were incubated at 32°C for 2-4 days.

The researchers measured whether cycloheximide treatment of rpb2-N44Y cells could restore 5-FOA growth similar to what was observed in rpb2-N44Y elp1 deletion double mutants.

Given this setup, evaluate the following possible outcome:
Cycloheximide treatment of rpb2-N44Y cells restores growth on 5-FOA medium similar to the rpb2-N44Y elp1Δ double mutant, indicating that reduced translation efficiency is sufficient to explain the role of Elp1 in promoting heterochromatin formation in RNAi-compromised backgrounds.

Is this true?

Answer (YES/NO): NO